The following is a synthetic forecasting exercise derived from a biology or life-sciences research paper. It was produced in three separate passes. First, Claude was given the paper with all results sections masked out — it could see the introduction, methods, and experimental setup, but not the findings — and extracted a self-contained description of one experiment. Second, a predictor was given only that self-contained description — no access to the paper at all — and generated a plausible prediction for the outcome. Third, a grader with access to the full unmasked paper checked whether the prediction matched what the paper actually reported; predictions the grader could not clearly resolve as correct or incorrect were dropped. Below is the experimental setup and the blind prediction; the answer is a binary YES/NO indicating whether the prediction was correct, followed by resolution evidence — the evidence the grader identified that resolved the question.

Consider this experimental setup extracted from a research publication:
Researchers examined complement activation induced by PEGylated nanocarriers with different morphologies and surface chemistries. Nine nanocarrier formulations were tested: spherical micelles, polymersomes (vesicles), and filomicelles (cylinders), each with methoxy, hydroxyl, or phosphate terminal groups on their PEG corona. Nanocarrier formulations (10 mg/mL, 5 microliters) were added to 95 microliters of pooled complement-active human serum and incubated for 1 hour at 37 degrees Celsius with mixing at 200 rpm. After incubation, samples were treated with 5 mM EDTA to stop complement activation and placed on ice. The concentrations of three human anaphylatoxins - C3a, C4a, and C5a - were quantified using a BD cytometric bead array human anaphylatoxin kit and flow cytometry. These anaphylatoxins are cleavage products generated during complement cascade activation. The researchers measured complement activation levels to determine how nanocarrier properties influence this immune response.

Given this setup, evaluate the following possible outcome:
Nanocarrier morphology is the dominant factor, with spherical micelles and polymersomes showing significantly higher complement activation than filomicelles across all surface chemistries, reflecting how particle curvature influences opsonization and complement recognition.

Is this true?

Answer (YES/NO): NO